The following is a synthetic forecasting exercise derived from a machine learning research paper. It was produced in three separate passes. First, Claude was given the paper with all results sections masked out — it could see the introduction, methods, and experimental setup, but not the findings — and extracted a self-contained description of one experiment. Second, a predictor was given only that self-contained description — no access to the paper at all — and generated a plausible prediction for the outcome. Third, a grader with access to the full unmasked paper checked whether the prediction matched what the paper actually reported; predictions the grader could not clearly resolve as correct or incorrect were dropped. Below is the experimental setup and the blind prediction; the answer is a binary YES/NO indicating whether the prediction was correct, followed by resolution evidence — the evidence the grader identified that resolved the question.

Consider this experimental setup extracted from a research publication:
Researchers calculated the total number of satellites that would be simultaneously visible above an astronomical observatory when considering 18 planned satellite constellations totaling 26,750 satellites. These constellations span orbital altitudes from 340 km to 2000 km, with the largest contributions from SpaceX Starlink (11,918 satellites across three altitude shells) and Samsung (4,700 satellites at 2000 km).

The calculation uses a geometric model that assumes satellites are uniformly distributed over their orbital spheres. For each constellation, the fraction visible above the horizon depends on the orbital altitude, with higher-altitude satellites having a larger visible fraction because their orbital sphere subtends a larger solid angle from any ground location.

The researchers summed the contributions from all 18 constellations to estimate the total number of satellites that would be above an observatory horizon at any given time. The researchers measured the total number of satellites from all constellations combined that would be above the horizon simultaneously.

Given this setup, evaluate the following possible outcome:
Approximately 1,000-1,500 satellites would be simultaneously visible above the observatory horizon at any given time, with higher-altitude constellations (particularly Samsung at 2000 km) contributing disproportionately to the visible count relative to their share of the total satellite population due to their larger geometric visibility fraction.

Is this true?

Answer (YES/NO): NO